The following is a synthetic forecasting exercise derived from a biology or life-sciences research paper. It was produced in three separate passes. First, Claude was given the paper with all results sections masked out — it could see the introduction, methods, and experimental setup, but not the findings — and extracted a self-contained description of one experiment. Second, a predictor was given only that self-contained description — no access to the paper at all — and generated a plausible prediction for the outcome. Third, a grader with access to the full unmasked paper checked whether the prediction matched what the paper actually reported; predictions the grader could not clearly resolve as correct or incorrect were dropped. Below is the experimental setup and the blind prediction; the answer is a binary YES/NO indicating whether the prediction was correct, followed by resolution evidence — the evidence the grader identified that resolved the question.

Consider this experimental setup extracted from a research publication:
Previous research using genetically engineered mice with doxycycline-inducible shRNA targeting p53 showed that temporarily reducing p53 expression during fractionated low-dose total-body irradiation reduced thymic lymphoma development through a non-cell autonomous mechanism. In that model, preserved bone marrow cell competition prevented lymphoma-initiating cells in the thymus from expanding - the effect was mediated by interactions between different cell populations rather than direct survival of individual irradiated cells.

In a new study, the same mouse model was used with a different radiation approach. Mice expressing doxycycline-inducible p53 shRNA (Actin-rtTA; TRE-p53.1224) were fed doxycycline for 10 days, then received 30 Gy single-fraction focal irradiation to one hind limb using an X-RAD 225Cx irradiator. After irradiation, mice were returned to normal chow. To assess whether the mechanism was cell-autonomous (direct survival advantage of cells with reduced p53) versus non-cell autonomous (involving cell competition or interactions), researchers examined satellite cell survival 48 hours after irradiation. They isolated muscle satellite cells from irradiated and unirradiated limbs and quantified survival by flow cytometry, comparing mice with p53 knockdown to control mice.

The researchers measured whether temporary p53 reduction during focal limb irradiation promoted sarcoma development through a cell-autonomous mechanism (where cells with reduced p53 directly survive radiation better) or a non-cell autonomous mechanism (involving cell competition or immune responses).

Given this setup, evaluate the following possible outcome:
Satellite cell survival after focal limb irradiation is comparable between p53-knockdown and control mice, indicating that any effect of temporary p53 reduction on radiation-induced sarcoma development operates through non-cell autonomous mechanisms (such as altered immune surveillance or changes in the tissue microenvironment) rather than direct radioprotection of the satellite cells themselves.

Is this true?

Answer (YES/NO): NO